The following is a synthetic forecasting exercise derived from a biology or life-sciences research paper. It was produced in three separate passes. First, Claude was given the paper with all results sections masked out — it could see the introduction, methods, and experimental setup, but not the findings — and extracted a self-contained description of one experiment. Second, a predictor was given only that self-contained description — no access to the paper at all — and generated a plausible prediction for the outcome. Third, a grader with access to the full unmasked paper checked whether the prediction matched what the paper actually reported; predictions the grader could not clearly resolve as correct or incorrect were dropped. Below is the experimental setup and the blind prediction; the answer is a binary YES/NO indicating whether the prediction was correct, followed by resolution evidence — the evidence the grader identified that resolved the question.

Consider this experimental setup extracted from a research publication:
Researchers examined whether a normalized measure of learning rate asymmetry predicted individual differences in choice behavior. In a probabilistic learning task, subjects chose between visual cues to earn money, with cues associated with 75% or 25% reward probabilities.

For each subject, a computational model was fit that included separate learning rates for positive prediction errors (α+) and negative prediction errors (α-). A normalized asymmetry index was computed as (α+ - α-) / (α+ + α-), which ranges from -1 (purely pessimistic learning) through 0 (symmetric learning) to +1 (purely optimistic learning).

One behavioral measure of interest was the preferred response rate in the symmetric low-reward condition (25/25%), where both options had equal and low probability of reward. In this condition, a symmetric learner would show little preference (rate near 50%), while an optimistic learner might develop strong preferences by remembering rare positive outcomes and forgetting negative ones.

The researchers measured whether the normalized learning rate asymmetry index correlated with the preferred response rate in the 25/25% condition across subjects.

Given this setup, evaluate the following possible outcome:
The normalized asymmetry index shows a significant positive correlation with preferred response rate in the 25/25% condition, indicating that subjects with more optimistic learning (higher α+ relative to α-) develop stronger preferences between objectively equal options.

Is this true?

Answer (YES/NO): NO